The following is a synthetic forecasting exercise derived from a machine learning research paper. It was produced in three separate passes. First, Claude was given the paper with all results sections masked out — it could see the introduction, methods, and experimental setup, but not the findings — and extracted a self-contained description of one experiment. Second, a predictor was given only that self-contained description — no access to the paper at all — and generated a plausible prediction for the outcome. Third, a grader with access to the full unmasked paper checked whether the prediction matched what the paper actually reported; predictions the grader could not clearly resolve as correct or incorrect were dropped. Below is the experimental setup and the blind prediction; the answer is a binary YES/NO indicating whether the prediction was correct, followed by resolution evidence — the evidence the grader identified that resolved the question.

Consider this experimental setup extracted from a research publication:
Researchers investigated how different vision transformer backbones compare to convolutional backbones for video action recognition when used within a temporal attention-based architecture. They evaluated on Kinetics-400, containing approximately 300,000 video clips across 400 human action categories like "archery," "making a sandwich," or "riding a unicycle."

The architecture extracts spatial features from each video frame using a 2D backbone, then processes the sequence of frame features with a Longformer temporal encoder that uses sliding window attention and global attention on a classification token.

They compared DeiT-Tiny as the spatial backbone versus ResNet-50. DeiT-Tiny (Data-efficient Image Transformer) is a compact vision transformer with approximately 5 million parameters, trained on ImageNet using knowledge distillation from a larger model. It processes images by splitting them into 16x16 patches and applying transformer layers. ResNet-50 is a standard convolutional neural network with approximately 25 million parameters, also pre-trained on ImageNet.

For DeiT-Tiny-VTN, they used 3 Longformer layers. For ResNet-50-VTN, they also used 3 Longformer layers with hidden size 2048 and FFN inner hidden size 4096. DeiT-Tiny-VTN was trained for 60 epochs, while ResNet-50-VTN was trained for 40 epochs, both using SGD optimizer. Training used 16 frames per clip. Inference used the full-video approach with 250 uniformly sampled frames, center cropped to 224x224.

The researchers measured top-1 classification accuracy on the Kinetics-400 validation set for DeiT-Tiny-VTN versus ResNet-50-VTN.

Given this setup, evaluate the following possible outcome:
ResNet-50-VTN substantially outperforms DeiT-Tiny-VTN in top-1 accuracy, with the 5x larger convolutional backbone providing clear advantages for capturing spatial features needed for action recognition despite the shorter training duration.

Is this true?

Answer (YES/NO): YES